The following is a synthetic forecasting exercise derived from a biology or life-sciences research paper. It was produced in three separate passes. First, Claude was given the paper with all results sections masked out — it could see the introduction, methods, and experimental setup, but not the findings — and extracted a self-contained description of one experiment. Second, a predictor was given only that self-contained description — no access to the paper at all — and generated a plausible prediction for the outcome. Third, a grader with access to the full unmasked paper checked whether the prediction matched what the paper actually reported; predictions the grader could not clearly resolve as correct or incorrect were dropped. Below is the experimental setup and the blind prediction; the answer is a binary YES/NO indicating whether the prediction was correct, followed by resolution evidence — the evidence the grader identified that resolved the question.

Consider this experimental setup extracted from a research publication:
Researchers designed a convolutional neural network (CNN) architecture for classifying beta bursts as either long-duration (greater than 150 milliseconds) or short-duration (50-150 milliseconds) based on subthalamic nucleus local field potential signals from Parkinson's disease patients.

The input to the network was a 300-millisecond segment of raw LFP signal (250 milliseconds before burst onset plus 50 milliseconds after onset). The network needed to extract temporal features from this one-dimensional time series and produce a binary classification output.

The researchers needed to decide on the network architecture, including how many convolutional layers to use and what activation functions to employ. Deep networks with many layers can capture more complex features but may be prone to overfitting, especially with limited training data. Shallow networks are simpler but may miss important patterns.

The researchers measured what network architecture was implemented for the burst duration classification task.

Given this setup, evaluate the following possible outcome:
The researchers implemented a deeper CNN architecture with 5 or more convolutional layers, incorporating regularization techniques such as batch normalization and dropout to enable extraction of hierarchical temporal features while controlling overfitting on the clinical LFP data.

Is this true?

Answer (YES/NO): NO